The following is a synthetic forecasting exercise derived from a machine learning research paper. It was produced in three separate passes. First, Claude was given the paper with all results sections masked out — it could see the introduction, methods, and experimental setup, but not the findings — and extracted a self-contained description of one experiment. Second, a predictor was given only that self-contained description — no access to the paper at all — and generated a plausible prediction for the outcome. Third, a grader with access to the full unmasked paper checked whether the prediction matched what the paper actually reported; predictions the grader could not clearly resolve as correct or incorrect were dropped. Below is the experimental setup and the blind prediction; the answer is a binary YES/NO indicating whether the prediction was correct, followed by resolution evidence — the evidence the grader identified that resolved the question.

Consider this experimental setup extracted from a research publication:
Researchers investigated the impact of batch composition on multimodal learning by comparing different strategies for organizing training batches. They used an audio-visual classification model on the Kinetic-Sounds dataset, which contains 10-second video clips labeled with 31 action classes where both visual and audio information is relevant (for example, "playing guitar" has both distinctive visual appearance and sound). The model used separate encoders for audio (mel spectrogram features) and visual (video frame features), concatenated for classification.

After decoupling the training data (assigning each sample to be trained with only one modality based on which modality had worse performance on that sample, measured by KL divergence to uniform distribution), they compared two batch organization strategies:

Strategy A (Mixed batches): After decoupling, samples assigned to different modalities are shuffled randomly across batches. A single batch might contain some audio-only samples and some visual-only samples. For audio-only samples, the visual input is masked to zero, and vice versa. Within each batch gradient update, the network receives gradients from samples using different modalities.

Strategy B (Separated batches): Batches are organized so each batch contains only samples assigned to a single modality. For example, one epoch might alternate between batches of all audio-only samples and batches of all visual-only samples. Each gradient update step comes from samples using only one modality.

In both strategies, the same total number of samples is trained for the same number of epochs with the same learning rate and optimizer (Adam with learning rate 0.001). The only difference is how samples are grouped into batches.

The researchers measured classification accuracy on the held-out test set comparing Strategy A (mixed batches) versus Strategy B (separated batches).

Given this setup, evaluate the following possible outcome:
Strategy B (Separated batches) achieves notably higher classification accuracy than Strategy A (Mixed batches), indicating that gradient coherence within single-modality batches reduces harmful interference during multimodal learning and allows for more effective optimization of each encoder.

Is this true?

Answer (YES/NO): YES